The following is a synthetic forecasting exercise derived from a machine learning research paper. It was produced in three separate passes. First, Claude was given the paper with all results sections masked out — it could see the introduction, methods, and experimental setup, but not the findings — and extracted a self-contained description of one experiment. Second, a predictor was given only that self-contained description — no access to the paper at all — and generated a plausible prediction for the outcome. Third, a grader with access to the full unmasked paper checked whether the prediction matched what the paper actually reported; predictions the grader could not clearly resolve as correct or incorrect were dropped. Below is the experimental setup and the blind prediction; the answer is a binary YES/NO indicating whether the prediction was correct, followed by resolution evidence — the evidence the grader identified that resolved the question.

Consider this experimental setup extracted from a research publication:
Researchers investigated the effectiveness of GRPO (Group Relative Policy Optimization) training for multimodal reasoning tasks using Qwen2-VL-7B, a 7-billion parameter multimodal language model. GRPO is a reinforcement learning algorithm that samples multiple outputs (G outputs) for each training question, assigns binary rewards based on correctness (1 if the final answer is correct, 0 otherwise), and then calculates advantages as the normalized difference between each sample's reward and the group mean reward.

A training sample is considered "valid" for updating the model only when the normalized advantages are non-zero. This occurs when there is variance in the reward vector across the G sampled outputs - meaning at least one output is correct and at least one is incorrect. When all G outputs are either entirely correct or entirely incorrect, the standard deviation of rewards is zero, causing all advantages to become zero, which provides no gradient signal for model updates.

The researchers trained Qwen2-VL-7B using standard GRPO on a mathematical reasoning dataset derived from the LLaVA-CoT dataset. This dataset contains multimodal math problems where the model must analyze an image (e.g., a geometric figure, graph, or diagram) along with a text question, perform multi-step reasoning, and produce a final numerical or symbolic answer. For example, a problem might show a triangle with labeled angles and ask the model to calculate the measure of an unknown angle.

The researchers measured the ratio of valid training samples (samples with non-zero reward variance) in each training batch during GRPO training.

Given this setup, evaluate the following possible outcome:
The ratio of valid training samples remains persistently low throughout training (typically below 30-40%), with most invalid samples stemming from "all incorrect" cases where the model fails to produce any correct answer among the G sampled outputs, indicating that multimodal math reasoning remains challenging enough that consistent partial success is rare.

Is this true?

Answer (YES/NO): NO